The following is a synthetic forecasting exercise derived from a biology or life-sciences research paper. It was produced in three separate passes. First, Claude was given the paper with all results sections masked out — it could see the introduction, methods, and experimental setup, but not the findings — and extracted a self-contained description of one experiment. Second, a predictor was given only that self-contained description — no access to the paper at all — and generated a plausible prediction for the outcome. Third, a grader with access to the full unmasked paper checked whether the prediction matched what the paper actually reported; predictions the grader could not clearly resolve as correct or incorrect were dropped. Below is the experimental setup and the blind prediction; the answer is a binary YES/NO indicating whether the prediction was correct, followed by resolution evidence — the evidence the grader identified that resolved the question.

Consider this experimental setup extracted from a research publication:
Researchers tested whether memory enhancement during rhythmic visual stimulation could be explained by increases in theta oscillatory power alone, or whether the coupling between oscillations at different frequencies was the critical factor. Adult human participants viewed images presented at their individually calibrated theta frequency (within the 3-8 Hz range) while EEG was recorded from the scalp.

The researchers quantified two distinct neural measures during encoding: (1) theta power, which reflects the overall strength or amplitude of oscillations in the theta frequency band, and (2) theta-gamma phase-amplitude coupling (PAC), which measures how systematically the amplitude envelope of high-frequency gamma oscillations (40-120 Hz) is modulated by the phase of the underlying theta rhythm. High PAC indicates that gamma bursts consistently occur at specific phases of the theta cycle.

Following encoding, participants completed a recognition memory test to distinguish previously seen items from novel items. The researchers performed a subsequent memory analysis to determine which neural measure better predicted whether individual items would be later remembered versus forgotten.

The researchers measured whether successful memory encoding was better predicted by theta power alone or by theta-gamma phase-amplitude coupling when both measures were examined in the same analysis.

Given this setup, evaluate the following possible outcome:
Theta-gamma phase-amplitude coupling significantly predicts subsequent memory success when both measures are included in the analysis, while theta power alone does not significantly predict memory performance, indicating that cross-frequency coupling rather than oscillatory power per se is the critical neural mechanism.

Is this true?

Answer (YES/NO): NO